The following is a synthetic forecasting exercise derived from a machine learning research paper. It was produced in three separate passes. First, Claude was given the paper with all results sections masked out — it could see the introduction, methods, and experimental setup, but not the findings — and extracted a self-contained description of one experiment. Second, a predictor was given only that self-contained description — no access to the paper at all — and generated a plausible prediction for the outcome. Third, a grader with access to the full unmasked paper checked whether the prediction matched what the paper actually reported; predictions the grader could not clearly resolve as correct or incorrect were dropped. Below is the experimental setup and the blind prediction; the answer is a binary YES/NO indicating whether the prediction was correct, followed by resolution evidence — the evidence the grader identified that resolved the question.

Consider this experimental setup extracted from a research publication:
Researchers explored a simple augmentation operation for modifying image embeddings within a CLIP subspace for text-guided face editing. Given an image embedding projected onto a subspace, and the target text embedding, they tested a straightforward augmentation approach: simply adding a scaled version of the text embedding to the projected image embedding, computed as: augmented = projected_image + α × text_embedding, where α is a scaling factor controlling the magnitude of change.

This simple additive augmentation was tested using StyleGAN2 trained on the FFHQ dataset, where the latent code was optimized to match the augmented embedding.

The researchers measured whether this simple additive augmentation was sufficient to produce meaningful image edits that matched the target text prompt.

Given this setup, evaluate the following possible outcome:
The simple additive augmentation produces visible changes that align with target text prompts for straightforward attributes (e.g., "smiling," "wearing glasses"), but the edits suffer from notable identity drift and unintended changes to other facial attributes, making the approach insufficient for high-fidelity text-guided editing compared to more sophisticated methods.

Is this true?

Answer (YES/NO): NO